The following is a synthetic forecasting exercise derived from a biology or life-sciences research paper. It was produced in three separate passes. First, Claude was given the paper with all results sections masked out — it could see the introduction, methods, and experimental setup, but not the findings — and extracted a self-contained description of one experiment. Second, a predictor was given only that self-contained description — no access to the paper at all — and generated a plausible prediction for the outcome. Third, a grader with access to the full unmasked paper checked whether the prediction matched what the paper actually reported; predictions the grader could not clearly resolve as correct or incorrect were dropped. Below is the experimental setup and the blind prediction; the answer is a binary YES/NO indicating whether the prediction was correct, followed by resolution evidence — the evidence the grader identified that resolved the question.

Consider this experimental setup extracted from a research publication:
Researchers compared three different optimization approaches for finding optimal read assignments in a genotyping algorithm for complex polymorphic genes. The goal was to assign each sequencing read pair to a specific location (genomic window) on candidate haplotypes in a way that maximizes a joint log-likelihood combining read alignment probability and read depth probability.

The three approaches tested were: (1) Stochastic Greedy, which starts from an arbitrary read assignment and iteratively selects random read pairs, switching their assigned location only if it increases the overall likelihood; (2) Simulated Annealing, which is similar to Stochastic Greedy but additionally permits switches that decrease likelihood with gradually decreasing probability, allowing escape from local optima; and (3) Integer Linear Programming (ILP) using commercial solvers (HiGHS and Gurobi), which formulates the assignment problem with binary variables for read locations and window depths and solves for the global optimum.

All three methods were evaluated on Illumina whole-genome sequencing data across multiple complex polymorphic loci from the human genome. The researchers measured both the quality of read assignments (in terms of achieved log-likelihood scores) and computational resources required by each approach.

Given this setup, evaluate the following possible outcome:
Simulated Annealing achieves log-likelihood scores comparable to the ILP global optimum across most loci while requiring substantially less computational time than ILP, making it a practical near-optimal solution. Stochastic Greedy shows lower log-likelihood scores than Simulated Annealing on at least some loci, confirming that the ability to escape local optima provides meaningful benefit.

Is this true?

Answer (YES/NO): NO